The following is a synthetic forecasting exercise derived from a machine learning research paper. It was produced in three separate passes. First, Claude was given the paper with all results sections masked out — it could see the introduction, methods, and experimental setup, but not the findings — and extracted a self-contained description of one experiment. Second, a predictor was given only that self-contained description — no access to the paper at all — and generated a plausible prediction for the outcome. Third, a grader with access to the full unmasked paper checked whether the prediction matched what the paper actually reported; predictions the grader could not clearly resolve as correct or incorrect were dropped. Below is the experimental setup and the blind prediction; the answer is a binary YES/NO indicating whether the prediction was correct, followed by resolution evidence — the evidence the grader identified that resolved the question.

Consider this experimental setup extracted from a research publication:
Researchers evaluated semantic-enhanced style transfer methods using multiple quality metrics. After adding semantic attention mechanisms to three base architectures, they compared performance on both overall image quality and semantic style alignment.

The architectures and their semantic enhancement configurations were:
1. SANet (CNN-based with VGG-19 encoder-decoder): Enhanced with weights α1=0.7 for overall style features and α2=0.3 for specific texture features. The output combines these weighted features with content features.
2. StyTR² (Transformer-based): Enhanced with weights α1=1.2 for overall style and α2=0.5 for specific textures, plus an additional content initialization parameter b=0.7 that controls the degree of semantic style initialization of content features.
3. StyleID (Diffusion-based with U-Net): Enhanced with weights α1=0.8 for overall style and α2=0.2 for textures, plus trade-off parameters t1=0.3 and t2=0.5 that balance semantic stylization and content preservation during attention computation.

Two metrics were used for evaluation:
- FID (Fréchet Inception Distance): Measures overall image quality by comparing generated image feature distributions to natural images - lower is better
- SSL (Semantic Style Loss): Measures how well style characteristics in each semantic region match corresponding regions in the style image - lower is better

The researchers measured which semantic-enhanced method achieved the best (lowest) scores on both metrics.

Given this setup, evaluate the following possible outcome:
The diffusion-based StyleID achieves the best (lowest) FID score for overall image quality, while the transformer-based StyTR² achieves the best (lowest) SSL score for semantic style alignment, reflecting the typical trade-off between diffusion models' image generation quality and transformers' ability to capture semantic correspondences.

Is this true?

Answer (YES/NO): NO